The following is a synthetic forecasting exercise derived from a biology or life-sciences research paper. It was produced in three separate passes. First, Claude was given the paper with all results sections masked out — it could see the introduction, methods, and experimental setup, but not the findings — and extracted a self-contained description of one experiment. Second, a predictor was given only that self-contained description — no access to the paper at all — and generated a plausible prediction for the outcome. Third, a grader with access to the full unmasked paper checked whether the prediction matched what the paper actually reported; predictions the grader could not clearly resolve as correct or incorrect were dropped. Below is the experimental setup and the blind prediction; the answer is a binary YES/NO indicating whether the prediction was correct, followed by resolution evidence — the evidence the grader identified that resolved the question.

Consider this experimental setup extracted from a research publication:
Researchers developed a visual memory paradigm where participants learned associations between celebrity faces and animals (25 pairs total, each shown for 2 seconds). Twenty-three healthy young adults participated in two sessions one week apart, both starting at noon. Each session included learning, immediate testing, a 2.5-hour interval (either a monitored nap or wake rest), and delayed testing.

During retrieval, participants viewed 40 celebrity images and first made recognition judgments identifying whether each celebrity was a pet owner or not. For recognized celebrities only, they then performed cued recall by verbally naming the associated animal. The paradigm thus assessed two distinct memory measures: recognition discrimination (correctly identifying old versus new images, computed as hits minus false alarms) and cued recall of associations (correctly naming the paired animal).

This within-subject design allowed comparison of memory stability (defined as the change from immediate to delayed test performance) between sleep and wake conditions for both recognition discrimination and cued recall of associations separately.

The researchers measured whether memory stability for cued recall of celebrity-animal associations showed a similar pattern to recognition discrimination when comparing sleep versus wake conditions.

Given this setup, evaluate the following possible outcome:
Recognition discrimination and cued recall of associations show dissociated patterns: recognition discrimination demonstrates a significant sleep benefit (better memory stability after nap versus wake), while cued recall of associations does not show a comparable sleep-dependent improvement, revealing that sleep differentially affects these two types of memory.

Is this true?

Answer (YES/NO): YES